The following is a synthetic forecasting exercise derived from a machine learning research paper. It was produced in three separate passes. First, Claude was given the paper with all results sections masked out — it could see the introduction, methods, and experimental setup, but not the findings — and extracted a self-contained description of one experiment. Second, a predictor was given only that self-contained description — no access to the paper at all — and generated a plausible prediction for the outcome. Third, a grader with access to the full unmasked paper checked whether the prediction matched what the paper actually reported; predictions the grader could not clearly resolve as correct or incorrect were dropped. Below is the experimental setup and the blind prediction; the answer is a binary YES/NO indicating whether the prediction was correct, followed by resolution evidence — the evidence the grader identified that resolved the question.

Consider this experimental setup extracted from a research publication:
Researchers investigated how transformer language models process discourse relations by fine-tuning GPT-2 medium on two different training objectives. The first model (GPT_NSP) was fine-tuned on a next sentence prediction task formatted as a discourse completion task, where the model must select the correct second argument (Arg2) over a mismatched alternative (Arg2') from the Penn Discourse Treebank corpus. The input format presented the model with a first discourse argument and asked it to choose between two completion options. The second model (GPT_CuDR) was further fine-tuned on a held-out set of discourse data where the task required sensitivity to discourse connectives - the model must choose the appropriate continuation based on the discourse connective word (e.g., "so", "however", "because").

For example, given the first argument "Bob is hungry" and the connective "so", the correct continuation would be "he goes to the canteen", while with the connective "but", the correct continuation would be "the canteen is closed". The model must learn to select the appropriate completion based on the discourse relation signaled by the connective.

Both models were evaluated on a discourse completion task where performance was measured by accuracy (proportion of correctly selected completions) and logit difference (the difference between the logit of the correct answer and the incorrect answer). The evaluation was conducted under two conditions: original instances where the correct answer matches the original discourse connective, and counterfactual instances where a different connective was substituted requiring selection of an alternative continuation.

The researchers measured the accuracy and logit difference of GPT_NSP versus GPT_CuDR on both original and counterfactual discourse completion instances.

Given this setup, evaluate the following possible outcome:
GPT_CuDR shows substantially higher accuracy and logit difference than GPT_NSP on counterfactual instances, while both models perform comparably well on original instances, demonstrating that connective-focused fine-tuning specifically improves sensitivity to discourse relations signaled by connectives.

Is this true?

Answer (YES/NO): NO